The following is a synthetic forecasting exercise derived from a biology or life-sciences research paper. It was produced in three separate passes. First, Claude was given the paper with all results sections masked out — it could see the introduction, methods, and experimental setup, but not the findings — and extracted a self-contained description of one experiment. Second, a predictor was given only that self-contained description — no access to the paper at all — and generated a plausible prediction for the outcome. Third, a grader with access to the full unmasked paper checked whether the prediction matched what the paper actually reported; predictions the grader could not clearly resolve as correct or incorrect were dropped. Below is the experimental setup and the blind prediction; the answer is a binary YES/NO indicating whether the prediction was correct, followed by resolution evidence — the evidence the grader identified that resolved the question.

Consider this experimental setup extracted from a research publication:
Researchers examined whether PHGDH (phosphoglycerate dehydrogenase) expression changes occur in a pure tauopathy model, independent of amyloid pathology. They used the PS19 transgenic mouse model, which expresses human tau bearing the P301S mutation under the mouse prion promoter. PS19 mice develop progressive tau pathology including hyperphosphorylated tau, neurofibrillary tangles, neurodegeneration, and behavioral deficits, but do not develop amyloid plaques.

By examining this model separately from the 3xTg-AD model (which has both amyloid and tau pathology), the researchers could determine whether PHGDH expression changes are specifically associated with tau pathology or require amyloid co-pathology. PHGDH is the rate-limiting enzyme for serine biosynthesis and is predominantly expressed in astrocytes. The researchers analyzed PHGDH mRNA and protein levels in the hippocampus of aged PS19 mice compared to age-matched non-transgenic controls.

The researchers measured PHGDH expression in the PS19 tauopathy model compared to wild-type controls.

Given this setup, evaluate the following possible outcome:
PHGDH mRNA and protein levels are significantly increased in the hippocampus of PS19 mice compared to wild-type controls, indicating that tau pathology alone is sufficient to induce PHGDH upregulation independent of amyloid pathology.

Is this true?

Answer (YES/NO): NO